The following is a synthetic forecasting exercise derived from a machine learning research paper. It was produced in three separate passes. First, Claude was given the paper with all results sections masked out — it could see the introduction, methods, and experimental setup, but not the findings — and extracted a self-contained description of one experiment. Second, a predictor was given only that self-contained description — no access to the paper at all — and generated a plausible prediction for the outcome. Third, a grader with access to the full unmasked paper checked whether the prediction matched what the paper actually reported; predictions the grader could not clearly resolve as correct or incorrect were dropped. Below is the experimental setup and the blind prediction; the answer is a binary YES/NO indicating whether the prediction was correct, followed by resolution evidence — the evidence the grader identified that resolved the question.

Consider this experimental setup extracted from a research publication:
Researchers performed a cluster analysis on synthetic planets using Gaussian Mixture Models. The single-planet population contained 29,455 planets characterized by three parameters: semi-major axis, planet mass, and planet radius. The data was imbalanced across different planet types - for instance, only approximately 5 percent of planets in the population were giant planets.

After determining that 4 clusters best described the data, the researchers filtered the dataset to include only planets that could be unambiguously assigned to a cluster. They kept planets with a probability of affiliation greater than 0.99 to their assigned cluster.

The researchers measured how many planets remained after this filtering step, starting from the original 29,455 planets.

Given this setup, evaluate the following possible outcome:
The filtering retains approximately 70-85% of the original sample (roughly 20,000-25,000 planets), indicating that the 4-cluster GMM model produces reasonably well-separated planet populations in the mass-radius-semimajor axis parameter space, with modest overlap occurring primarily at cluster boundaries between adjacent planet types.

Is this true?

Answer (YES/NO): YES